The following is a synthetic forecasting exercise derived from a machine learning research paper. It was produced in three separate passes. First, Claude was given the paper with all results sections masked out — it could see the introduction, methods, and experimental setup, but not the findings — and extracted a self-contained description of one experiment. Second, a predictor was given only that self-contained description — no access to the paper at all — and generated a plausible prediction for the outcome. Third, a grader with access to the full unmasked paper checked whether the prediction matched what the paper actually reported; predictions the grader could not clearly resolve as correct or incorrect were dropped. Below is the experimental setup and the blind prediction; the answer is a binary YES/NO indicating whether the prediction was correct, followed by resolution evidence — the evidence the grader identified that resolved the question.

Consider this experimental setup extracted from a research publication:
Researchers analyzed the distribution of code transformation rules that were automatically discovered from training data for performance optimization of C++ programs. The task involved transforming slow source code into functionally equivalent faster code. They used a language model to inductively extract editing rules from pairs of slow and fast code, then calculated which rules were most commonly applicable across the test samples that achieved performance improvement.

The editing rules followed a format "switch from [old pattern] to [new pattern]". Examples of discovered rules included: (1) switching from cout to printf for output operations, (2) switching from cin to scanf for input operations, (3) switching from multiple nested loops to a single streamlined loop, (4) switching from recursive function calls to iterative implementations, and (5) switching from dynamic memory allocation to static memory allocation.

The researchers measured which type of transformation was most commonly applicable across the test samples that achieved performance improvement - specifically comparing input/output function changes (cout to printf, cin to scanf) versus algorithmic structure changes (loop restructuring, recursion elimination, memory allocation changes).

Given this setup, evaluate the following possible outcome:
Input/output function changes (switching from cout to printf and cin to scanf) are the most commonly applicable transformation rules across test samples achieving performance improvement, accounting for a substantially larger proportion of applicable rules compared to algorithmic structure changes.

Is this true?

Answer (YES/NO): YES